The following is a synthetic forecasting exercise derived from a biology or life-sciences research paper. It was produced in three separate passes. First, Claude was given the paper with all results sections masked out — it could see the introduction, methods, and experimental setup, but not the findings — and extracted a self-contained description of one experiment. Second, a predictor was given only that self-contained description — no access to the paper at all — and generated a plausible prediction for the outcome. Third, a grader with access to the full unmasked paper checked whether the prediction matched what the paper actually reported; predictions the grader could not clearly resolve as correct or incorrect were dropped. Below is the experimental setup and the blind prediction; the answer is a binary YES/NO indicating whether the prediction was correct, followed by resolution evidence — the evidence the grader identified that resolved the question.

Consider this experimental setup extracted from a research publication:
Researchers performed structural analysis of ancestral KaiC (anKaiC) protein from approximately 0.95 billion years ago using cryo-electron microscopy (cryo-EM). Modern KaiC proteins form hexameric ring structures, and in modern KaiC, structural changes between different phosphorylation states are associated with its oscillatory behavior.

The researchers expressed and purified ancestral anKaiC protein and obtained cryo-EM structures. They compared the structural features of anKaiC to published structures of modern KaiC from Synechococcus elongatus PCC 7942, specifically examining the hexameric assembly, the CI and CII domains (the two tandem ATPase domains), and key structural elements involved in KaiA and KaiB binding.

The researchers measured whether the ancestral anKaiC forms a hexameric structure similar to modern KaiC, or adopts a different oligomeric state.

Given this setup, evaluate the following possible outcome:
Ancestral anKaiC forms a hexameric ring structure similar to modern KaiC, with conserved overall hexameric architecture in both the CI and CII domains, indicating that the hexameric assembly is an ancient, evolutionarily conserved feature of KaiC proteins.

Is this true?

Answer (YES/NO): YES